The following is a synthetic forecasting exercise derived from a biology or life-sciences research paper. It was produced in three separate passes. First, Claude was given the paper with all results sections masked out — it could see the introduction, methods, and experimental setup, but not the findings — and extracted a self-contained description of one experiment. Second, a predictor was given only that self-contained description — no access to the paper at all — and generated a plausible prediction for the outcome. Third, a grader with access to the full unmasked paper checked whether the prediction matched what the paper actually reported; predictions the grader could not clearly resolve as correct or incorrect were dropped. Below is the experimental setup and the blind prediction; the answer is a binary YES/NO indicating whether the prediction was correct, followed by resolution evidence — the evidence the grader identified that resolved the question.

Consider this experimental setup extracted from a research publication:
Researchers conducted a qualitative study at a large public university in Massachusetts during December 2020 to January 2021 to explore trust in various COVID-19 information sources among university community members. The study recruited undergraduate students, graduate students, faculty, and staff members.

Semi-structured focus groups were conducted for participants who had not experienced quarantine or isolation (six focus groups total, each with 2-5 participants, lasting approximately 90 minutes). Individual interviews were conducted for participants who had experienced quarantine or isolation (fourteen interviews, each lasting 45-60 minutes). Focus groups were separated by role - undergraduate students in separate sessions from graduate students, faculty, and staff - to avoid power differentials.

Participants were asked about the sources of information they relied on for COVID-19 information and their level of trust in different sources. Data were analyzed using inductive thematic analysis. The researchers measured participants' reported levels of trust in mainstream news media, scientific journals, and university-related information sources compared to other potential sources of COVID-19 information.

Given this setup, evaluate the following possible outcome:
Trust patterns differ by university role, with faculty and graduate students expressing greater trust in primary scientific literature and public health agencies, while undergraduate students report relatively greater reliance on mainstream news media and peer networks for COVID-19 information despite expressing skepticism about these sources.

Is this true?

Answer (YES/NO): NO